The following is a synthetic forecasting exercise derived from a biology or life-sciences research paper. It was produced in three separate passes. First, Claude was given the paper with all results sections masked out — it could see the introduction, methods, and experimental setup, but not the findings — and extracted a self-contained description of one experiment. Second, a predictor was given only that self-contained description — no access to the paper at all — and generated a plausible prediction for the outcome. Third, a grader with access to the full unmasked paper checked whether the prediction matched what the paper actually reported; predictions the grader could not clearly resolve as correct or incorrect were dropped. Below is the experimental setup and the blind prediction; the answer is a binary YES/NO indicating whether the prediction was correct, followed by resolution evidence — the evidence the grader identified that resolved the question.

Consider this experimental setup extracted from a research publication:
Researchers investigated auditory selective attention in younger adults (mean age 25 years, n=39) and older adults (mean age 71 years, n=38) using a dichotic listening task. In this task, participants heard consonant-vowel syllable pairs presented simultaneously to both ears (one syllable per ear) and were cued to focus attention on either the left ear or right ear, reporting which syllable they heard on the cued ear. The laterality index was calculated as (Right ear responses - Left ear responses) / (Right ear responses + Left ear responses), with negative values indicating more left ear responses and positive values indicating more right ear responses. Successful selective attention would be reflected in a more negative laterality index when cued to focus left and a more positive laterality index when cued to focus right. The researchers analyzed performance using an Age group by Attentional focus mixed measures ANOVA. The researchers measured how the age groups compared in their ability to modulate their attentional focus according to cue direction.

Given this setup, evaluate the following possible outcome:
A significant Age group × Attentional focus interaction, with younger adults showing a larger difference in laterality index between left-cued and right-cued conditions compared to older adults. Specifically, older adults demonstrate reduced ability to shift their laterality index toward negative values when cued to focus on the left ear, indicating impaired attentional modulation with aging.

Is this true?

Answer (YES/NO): YES